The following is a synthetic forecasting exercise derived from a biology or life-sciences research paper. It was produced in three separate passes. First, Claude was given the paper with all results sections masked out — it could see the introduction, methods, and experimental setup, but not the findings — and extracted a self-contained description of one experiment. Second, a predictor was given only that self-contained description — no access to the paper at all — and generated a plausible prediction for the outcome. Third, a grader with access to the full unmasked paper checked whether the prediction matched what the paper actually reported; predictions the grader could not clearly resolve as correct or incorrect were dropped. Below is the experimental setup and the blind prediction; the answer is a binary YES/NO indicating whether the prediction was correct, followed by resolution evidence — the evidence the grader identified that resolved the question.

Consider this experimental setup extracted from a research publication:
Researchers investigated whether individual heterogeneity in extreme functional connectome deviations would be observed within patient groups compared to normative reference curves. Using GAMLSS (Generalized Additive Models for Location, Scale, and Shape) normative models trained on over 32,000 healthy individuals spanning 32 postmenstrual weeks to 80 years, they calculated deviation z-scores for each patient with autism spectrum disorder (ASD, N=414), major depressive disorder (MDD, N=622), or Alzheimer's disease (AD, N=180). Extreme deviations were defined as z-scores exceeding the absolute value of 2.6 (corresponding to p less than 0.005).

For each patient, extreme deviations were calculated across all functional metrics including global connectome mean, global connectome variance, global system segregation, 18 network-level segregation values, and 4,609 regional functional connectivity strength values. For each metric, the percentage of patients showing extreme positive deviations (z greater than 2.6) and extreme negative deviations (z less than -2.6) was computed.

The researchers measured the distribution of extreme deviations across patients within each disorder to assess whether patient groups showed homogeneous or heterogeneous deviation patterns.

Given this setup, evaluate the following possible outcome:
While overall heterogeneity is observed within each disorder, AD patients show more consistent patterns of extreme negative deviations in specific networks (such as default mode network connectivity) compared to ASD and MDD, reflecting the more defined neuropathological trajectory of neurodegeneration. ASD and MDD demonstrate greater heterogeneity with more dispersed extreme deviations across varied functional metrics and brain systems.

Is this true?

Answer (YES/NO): NO